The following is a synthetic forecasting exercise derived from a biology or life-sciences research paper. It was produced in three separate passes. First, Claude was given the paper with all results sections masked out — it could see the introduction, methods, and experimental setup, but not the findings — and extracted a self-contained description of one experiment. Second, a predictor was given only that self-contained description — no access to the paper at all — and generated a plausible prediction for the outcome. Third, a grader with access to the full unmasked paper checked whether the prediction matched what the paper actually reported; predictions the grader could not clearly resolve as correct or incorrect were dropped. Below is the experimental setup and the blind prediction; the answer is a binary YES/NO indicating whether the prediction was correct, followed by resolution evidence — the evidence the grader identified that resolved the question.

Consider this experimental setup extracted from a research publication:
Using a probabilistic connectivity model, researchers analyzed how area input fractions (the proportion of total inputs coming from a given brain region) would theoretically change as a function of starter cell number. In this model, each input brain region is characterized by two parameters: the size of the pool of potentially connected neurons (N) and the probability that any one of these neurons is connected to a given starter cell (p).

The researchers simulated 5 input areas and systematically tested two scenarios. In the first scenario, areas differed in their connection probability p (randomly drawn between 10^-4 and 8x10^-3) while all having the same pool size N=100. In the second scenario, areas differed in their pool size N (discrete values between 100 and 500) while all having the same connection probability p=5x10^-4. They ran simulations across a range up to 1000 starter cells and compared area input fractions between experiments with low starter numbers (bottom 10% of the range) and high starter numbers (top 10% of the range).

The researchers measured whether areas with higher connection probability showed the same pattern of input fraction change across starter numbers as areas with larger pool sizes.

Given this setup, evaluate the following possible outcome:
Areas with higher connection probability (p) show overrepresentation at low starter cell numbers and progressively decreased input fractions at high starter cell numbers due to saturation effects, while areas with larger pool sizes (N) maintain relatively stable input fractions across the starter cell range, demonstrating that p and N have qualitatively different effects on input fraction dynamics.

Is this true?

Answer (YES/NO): YES